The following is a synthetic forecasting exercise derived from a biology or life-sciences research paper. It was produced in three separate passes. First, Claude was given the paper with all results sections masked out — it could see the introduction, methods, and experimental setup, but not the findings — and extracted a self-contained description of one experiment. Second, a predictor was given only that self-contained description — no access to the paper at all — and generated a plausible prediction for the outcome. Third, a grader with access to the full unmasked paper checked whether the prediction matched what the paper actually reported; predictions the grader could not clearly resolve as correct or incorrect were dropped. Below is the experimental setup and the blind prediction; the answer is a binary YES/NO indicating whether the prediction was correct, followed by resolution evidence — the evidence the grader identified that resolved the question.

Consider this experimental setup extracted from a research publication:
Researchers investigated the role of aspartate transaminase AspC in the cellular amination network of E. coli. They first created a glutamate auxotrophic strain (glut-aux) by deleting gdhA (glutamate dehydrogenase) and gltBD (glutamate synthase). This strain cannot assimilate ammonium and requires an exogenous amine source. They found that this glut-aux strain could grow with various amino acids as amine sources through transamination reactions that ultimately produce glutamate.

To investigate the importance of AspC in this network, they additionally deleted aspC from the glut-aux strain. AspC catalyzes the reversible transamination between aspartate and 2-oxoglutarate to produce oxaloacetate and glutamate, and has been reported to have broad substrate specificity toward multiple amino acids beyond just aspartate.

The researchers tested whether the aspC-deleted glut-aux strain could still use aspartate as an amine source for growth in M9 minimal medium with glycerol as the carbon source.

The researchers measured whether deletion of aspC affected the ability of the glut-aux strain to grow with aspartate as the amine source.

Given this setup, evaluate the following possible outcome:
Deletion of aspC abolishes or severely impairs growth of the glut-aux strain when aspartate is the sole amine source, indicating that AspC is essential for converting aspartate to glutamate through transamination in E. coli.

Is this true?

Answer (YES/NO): NO